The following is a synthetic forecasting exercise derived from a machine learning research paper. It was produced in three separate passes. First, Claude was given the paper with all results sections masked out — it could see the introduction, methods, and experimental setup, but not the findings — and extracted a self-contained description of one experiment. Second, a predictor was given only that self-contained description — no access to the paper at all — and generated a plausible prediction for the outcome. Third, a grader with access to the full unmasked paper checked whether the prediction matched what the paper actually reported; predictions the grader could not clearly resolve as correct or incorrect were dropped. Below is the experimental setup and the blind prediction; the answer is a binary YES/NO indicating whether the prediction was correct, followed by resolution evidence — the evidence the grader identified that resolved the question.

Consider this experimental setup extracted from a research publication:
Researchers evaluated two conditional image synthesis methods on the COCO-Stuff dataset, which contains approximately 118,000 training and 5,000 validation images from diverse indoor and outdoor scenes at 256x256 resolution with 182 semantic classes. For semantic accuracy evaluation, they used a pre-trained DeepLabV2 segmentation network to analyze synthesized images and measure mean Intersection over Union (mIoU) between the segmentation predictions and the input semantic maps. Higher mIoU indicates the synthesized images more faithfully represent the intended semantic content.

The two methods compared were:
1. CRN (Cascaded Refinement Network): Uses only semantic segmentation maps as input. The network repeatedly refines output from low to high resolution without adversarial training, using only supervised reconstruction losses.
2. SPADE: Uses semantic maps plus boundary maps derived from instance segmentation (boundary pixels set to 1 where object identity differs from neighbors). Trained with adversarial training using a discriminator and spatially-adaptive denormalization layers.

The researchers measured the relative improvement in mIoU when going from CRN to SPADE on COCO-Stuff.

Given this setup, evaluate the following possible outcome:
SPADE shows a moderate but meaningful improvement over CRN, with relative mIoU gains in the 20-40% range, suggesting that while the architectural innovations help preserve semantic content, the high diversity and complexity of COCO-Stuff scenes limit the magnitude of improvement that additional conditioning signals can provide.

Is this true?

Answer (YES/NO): NO